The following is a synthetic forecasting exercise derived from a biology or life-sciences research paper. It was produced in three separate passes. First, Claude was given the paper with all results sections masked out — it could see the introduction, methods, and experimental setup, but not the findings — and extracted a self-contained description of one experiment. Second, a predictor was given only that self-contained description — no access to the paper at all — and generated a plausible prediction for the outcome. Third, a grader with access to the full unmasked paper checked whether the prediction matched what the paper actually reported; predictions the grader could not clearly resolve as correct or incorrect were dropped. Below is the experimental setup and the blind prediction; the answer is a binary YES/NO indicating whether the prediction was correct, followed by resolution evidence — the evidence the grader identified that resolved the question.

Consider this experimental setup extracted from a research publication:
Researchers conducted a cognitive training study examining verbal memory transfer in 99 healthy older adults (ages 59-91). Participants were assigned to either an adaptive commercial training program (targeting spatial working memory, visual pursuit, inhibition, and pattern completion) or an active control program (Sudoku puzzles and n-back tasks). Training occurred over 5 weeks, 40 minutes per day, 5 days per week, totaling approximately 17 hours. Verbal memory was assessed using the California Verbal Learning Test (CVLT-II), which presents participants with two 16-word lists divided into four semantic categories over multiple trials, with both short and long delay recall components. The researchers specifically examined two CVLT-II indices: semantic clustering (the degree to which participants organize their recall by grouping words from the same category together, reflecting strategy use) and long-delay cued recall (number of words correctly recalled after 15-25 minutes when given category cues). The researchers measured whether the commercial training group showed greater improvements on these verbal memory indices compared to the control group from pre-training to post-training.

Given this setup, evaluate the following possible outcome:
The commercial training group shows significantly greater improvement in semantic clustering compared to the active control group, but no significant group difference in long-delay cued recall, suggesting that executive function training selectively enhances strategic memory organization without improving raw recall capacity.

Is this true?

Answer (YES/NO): NO